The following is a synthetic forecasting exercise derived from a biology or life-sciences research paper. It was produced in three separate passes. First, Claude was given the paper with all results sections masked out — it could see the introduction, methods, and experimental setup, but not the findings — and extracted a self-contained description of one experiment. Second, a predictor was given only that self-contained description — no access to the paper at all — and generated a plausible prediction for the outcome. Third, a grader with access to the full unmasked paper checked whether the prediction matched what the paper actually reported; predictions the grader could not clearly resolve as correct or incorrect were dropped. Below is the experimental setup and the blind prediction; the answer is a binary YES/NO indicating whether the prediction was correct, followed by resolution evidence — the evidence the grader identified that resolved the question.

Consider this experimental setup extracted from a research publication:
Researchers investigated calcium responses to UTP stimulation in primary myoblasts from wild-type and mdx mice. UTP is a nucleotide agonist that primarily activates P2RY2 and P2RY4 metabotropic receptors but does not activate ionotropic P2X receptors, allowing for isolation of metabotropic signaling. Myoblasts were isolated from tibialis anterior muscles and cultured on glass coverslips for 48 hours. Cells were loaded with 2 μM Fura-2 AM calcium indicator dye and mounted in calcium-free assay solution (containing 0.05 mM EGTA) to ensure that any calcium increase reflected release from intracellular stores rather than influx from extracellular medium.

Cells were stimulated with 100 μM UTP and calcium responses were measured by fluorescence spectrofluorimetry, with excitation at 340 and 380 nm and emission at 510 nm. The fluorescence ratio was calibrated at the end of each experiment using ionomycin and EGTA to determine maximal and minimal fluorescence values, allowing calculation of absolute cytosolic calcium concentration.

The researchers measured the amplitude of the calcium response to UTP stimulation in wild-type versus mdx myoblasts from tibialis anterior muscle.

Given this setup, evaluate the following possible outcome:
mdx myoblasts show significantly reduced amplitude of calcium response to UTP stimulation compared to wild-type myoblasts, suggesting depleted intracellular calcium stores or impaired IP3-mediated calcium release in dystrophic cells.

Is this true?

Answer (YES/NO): NO